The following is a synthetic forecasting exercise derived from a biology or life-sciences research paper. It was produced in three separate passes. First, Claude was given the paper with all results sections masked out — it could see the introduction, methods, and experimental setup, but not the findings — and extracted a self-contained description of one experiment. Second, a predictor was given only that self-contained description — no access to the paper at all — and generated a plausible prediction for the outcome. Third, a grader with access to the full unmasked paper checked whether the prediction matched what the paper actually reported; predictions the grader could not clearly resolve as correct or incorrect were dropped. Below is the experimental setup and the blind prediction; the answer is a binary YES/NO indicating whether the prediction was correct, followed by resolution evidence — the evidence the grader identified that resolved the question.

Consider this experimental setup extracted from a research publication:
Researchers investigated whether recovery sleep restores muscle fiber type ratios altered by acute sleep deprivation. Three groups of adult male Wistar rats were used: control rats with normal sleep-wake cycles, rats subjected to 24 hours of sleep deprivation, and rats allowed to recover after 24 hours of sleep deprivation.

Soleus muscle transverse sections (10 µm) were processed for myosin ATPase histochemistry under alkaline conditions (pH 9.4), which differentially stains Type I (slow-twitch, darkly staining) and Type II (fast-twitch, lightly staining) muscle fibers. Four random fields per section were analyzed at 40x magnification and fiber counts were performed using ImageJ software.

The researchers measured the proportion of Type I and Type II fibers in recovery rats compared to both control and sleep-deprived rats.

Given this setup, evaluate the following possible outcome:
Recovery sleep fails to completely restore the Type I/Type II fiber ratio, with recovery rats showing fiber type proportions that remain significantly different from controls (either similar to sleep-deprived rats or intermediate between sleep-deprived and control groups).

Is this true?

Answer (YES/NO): NO